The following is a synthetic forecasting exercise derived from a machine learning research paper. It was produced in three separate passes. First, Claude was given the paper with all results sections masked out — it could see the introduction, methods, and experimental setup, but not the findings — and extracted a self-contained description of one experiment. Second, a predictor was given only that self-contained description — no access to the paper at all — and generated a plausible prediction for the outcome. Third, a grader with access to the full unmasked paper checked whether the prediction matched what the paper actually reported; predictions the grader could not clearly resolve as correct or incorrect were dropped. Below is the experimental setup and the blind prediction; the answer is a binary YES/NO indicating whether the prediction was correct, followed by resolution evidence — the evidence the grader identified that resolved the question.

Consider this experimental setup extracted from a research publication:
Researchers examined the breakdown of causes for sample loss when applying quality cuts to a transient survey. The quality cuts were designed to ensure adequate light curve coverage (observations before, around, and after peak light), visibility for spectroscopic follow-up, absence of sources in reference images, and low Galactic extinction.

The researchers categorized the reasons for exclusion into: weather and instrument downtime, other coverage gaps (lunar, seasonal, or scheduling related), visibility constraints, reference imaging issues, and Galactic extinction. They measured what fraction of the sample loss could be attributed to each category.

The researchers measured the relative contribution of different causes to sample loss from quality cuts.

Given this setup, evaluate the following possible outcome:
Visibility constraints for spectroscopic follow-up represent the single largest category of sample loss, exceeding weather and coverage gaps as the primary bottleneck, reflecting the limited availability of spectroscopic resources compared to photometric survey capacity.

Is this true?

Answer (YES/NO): NO